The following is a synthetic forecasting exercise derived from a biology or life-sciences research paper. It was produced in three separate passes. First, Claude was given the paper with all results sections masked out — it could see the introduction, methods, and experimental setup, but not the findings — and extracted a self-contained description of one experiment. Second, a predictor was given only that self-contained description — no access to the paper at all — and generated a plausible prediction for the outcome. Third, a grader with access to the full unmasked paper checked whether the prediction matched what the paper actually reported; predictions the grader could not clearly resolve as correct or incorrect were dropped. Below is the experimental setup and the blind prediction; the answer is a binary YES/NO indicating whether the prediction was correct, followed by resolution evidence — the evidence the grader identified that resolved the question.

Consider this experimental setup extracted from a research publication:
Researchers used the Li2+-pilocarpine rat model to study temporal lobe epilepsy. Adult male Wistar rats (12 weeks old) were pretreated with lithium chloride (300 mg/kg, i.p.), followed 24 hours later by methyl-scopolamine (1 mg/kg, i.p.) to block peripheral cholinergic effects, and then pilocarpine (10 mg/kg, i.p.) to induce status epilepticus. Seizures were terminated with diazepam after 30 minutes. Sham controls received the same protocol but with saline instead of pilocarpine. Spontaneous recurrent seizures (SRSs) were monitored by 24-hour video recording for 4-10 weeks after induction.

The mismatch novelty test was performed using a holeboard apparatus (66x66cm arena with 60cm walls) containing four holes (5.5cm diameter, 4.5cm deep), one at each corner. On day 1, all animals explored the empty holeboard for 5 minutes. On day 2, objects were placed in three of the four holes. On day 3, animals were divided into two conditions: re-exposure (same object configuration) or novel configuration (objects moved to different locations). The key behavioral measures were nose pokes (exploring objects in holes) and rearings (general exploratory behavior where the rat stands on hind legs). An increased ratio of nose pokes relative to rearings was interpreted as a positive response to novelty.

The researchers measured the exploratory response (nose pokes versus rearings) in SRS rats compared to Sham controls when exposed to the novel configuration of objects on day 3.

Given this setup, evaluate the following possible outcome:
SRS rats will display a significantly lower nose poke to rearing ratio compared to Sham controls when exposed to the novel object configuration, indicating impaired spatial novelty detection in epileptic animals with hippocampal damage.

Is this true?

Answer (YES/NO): NO